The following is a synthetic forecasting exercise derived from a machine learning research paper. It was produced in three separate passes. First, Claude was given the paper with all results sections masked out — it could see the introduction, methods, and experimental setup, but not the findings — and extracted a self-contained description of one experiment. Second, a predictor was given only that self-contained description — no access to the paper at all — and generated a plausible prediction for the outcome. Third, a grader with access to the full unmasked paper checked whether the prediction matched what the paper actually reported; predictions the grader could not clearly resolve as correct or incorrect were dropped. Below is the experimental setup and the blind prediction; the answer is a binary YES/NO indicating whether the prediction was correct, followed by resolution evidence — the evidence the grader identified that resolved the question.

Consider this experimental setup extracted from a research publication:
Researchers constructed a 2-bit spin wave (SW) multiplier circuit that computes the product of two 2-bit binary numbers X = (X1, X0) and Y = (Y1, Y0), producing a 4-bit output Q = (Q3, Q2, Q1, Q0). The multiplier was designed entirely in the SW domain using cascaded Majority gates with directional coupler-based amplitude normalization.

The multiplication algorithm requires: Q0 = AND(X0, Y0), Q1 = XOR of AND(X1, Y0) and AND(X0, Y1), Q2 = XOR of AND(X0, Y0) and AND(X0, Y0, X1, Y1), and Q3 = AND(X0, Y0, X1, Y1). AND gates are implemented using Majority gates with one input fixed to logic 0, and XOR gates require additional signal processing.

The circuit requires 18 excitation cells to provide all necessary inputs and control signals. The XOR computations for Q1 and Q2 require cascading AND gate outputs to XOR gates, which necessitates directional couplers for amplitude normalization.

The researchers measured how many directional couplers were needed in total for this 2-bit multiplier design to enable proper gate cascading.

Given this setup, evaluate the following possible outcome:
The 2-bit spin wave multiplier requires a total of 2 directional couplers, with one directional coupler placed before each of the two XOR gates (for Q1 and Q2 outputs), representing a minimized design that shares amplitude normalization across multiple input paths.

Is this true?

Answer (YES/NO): NO